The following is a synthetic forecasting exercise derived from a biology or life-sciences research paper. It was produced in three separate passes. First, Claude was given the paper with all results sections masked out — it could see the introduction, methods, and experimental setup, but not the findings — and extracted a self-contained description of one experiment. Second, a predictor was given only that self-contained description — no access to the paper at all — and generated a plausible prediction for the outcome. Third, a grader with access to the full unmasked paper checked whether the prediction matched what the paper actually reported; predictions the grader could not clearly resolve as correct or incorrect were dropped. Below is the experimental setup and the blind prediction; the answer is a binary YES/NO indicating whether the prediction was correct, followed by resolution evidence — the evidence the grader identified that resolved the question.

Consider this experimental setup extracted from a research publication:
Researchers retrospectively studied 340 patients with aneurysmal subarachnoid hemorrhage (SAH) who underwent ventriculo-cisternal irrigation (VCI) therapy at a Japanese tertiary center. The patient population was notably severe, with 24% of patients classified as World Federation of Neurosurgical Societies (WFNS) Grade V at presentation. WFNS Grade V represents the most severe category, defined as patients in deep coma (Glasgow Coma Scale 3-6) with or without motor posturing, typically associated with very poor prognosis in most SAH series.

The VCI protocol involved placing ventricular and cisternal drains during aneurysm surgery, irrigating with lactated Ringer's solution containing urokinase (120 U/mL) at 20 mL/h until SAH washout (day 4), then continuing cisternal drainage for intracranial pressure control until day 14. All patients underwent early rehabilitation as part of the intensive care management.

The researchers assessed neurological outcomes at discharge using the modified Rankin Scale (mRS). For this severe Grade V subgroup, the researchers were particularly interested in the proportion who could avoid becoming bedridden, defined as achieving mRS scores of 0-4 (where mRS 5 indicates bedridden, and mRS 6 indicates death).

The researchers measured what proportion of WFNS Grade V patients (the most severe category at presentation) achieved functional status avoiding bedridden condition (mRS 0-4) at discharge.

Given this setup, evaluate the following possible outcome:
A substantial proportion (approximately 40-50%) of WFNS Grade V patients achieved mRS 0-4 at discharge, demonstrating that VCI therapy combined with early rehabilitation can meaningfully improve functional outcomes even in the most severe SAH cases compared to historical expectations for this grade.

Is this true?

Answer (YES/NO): YES